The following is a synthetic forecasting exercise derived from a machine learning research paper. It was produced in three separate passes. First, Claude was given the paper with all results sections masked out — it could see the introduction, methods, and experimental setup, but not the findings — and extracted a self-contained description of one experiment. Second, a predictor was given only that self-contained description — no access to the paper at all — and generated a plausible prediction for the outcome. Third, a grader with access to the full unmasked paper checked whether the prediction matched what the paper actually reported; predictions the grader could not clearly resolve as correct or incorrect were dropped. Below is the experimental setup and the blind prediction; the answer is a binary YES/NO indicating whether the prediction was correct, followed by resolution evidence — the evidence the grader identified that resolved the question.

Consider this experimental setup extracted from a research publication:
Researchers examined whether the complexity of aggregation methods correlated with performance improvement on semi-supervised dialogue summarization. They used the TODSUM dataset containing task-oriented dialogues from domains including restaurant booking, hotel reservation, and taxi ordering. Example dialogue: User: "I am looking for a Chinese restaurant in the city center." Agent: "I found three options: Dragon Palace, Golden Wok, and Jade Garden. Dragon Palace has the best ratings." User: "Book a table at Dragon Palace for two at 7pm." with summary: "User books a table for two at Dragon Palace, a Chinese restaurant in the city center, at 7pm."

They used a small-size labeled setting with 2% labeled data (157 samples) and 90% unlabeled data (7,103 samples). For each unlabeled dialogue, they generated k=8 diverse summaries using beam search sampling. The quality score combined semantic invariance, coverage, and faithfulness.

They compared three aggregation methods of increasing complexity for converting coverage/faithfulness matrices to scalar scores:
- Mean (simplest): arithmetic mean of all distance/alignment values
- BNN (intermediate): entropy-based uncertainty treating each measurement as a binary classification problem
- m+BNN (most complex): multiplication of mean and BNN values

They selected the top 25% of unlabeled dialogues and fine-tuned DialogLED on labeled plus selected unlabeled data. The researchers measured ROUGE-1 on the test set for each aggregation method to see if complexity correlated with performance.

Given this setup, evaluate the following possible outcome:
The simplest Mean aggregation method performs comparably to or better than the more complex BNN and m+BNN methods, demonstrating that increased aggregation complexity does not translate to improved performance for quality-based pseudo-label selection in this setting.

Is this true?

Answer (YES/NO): YES